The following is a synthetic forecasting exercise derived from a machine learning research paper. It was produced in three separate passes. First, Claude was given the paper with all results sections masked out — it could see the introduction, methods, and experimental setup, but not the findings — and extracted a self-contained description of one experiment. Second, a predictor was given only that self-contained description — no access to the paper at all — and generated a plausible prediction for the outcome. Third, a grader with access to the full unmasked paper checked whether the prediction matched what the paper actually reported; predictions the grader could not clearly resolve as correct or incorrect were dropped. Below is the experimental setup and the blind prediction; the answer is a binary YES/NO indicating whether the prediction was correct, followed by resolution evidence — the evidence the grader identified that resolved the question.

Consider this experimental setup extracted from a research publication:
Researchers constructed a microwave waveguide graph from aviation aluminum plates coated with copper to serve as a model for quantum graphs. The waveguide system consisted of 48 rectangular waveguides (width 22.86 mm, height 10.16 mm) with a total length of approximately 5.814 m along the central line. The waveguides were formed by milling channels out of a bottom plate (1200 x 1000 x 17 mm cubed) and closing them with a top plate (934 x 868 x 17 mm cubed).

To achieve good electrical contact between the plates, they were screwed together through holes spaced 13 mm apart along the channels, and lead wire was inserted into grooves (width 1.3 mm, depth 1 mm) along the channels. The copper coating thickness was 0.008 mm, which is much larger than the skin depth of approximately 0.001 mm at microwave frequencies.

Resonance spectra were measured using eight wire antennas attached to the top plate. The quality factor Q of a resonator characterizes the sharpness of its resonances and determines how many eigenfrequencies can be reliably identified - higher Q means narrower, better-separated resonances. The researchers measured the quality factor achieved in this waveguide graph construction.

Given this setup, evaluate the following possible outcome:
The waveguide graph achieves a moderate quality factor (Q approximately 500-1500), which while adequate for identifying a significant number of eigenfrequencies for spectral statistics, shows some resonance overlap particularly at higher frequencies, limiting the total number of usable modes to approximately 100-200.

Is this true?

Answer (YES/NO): NO